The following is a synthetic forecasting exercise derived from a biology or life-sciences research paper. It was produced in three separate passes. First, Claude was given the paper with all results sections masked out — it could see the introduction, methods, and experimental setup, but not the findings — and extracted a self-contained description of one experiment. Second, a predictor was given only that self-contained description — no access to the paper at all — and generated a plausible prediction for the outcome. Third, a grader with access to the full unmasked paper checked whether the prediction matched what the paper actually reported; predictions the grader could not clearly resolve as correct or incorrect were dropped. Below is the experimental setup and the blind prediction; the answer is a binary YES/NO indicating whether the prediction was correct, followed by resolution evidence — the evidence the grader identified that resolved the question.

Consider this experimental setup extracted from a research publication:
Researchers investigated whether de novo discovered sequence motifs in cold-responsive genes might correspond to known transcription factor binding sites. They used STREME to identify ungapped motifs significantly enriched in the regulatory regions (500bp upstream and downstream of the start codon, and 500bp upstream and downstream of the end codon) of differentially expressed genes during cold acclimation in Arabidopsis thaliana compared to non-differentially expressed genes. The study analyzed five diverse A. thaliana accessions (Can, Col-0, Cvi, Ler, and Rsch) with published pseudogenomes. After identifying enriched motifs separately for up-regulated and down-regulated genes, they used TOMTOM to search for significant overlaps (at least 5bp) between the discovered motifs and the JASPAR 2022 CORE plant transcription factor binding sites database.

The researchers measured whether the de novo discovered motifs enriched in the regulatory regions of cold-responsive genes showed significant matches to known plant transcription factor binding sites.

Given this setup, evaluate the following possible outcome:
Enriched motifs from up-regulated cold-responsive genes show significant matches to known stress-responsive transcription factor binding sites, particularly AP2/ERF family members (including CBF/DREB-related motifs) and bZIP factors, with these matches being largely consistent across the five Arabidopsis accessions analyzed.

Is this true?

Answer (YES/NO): NO